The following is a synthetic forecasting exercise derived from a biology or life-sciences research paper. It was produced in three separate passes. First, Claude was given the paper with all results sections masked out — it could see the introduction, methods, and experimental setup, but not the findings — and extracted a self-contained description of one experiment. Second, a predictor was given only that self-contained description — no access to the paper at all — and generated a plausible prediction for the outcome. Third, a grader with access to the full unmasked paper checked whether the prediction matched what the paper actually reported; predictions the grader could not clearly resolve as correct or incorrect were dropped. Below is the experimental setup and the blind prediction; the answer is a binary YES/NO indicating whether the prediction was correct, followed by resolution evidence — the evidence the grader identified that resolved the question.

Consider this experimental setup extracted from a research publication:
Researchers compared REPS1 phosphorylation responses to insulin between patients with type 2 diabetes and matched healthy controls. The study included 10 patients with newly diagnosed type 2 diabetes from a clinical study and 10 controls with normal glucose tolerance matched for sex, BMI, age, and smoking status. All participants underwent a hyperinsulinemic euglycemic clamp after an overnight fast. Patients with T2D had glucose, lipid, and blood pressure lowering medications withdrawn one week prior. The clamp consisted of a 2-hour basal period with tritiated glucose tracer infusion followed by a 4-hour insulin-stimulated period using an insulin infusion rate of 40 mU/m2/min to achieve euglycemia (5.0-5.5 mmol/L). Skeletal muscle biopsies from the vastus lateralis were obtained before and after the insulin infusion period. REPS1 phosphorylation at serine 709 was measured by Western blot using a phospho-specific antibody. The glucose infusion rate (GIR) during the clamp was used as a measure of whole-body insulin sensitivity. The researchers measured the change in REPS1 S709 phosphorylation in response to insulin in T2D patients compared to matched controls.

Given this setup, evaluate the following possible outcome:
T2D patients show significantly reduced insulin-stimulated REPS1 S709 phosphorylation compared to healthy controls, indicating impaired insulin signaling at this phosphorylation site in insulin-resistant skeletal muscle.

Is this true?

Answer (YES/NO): YES